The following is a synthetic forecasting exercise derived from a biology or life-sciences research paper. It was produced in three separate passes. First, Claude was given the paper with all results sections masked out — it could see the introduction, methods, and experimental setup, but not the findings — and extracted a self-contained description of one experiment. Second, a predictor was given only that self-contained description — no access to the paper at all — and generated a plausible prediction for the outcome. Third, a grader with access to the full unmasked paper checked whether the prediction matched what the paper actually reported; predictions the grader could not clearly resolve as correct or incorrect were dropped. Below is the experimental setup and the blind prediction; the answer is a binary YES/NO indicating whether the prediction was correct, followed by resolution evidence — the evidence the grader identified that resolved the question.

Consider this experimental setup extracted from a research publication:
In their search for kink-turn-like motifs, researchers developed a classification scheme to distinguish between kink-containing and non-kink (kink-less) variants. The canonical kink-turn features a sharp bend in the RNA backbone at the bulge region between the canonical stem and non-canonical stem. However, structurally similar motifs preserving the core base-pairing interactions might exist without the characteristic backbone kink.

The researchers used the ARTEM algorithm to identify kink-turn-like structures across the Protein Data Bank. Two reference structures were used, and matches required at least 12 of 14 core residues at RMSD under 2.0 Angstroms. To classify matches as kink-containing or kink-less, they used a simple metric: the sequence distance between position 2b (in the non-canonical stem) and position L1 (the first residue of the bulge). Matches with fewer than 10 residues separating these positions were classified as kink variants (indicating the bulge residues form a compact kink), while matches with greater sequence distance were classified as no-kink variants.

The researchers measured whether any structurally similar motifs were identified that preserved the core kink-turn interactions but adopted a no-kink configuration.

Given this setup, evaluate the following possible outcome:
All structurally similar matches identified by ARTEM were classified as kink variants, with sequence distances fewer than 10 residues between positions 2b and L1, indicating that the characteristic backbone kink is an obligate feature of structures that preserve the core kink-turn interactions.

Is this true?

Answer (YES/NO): NO